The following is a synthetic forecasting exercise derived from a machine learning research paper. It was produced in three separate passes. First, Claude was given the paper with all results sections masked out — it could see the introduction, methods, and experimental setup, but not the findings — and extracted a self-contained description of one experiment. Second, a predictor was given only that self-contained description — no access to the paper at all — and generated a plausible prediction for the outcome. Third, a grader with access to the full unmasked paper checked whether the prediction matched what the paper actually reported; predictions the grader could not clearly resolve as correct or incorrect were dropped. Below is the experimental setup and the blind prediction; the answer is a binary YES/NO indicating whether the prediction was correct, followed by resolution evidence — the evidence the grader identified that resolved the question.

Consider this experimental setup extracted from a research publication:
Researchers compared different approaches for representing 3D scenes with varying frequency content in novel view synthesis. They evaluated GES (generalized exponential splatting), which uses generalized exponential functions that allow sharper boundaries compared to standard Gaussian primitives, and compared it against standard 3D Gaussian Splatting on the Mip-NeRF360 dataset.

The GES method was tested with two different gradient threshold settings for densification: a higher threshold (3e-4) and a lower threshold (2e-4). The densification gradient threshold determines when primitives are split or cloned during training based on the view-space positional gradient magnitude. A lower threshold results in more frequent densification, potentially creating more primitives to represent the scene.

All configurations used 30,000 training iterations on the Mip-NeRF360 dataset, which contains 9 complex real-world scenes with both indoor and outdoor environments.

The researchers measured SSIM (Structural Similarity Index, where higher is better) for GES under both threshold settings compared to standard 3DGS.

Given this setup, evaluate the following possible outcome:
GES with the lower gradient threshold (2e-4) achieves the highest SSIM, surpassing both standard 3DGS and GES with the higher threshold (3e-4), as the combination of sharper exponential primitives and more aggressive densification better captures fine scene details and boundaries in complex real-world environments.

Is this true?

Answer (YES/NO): NO